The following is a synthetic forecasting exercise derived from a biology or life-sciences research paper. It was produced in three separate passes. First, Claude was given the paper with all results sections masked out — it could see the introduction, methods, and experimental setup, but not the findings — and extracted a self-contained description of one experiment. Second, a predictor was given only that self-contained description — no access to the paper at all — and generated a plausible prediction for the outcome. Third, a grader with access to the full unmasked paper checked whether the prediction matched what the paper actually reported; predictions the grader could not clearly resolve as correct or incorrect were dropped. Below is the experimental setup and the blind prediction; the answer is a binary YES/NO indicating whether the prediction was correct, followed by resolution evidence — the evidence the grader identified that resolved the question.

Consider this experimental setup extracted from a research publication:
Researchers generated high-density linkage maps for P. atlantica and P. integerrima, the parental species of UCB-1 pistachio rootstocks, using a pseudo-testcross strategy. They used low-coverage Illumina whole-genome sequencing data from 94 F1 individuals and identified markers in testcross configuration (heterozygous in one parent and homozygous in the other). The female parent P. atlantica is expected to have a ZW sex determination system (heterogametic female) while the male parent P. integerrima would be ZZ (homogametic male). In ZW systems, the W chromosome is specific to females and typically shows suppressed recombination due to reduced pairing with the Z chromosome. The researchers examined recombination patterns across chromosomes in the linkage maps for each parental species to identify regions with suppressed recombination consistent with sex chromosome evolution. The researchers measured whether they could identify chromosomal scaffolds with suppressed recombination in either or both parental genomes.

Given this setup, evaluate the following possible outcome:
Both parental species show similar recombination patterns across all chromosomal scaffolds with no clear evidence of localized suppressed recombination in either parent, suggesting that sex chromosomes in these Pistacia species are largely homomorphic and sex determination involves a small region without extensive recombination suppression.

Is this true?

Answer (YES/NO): NO